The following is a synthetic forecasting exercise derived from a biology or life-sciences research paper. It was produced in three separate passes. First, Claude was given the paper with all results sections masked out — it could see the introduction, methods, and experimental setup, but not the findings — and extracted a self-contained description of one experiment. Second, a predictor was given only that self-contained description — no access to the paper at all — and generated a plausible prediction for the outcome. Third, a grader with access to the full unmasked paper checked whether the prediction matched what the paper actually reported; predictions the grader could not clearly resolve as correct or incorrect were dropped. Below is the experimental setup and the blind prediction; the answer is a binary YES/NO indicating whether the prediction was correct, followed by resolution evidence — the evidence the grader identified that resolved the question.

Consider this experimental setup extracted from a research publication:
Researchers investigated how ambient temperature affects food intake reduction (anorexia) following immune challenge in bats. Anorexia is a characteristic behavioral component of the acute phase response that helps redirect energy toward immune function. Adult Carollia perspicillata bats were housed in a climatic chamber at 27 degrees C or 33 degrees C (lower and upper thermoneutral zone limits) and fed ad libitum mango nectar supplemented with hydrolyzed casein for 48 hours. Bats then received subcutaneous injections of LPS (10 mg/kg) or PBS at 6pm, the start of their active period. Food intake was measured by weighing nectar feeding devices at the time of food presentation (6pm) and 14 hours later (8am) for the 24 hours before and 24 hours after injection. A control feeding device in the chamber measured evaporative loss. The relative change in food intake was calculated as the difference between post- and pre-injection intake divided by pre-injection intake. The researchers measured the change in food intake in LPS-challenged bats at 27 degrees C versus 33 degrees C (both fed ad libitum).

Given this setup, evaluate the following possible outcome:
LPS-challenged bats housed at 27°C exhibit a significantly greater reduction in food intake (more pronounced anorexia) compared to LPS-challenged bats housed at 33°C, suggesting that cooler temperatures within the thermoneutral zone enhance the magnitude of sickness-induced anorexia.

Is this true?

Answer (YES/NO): NO